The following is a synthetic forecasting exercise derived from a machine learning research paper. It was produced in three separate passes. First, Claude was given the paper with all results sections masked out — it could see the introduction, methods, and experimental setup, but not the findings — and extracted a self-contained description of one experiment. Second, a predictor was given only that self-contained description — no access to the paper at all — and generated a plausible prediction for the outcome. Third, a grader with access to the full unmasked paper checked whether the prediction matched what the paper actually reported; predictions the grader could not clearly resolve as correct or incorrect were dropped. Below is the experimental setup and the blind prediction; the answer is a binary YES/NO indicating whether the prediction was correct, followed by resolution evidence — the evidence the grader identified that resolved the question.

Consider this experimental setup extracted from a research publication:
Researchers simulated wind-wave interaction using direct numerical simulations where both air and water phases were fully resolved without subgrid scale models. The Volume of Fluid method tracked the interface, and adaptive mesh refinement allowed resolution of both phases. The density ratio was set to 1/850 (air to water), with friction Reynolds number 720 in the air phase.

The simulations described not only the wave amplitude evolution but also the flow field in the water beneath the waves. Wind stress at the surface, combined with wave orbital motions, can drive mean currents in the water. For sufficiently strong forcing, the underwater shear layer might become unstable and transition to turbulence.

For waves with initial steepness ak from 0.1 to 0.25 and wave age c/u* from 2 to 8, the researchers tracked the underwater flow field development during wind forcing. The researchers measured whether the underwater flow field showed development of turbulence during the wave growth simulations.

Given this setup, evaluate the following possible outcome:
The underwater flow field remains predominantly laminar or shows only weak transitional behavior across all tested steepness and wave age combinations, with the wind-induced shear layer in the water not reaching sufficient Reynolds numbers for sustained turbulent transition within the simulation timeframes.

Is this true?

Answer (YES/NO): NO